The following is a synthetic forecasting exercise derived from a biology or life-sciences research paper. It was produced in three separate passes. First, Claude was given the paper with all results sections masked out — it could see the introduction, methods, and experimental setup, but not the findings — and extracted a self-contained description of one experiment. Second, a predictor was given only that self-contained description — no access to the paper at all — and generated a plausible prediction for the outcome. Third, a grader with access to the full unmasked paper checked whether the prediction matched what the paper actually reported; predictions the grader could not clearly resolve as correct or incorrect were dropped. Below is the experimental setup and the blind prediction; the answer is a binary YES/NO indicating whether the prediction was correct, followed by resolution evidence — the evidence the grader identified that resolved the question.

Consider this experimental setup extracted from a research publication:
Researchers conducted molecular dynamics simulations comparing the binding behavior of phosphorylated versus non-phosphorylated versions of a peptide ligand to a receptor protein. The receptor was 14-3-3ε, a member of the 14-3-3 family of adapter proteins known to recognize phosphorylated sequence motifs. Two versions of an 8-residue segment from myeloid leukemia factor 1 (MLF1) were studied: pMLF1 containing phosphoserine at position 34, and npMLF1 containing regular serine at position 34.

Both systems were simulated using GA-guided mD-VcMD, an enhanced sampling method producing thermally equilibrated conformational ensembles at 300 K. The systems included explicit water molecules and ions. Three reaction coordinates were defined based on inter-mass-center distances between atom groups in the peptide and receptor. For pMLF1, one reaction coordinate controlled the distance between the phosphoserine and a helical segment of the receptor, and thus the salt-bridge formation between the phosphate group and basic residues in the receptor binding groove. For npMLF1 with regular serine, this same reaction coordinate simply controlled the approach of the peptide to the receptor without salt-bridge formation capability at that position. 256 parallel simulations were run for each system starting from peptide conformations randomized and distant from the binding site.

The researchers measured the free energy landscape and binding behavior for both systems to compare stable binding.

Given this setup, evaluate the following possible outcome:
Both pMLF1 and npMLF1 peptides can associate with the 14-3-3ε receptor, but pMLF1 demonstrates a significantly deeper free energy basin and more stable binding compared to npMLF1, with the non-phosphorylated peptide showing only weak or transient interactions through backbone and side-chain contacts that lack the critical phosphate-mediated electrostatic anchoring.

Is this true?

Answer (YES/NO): YES